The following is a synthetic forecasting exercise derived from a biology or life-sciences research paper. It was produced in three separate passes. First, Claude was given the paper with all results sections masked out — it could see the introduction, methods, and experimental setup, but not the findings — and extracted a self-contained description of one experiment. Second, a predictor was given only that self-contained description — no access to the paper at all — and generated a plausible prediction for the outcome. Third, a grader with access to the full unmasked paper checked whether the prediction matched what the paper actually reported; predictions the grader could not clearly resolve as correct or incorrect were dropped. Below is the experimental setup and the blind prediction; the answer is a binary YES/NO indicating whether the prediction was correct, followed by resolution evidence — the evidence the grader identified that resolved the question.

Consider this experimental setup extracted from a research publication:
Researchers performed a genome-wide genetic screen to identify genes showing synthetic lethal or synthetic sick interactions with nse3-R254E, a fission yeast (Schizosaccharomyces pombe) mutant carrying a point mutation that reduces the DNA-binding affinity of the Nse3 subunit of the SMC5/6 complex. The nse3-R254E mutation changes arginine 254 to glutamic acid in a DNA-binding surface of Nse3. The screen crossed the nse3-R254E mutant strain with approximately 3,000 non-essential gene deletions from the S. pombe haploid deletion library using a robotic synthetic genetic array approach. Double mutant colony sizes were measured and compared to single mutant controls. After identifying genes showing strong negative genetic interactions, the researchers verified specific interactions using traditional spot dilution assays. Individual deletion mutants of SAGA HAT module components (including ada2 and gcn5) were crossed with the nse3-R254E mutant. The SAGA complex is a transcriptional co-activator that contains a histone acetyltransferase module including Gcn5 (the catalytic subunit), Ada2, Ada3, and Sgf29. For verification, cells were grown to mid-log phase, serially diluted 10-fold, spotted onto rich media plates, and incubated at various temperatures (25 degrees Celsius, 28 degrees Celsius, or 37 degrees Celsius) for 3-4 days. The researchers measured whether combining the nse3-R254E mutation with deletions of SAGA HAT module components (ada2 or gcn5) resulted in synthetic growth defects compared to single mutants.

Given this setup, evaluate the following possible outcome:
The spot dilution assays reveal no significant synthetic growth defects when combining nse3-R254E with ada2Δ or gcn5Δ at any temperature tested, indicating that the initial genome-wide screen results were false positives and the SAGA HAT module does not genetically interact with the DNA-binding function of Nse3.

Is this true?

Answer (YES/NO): NO